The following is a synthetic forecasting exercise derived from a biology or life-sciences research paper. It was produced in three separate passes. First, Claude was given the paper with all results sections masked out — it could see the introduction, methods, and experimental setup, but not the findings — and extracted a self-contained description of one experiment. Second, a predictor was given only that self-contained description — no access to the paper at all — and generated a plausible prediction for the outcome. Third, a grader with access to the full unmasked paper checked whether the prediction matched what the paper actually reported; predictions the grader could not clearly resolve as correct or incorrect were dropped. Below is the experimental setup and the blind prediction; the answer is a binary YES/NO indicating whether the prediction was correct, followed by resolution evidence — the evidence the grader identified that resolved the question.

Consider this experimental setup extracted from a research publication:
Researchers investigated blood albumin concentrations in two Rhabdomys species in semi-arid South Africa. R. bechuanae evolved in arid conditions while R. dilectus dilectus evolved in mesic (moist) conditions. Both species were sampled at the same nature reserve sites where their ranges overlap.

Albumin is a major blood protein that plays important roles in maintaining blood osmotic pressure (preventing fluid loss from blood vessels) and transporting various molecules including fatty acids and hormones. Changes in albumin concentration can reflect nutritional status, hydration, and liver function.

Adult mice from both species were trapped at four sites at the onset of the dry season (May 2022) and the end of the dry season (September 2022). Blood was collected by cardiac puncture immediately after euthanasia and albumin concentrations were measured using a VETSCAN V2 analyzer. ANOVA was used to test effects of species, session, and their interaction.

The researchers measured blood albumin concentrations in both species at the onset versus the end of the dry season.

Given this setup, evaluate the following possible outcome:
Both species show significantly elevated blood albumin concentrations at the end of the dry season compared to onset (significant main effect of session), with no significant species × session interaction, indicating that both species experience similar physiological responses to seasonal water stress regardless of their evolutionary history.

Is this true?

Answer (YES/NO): NO